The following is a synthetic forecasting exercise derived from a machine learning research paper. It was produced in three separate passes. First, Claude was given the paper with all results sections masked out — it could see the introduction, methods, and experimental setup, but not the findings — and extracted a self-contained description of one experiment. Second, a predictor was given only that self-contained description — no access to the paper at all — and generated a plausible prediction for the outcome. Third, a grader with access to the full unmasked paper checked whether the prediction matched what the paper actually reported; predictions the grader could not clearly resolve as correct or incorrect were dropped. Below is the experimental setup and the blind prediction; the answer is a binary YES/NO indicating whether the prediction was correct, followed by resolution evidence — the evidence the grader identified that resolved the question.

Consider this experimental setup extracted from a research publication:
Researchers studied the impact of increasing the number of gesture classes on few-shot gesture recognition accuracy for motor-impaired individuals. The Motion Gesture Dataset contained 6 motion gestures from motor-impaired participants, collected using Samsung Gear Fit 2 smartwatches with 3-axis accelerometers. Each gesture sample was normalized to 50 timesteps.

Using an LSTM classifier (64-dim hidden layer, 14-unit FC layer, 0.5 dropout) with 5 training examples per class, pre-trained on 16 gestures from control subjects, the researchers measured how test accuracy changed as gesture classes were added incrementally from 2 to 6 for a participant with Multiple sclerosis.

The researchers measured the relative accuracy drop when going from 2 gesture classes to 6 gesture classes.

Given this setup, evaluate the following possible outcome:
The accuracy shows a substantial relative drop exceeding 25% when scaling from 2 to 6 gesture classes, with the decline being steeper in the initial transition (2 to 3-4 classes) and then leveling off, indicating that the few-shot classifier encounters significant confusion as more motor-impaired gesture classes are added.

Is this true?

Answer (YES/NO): YES